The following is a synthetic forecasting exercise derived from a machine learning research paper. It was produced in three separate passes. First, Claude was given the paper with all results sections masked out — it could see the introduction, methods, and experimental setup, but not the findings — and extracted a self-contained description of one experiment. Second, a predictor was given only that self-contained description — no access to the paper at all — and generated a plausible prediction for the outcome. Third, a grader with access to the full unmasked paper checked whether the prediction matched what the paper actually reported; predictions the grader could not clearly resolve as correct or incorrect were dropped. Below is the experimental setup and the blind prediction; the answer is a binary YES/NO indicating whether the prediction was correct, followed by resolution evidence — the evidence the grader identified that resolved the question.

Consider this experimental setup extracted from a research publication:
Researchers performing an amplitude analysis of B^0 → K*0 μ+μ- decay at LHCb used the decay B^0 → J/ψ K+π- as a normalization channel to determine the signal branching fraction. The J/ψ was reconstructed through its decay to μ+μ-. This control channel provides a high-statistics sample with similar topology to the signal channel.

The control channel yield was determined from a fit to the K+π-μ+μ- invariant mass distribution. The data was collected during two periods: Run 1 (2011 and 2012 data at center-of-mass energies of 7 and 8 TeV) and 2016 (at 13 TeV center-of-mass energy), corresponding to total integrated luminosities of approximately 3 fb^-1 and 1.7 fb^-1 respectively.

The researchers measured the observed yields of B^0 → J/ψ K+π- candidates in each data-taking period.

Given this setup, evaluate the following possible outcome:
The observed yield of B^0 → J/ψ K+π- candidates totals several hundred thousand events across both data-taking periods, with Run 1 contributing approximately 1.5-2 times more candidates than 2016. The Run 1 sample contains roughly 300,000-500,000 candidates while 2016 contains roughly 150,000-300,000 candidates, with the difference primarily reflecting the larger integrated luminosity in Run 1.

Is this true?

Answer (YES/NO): NO